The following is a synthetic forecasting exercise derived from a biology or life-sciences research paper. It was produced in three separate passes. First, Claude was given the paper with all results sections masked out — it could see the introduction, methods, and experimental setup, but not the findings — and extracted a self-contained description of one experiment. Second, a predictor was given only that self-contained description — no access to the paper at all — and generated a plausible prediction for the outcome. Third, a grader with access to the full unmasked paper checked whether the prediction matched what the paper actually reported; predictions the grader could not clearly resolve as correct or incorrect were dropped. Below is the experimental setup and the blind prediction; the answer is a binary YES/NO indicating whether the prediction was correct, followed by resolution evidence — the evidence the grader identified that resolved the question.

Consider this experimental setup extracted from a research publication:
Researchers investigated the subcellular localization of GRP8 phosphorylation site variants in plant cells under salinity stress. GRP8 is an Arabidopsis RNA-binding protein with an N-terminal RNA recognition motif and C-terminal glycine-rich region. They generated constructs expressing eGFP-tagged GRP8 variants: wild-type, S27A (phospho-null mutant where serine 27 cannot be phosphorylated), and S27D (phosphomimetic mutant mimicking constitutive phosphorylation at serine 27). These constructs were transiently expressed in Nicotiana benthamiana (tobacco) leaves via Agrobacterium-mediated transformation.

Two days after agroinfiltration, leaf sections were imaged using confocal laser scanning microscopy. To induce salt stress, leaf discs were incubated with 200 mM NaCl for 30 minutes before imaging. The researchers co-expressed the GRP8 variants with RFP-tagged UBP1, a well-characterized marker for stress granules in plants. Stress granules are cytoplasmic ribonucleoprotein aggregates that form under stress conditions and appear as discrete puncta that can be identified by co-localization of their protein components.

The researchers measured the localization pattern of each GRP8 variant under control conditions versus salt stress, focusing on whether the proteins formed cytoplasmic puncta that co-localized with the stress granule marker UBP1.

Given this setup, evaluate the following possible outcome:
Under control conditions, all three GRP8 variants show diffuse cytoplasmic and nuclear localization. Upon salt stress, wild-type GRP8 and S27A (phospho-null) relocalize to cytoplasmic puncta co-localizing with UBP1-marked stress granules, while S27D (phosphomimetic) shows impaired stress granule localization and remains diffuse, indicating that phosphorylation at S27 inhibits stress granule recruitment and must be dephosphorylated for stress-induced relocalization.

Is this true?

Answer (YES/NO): NO